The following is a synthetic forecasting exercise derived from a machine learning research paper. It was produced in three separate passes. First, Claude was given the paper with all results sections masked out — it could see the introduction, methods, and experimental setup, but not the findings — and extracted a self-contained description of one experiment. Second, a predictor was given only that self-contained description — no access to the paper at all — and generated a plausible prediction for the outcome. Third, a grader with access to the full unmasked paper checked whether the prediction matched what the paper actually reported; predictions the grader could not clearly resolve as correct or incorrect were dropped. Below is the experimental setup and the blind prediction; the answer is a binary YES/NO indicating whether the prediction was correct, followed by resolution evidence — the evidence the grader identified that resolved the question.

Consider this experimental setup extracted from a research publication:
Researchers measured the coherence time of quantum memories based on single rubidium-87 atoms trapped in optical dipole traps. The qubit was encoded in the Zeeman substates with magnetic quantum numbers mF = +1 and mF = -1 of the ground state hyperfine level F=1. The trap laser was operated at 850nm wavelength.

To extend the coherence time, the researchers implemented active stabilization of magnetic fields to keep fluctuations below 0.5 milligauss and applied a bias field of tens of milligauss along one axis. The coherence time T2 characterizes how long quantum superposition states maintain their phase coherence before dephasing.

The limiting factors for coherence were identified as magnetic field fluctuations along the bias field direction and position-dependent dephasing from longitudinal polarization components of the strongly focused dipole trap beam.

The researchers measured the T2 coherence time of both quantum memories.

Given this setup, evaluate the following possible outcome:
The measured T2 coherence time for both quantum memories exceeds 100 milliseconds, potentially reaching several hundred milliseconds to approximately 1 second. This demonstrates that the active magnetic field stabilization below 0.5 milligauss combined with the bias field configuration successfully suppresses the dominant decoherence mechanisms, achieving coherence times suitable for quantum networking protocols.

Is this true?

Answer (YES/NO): NO